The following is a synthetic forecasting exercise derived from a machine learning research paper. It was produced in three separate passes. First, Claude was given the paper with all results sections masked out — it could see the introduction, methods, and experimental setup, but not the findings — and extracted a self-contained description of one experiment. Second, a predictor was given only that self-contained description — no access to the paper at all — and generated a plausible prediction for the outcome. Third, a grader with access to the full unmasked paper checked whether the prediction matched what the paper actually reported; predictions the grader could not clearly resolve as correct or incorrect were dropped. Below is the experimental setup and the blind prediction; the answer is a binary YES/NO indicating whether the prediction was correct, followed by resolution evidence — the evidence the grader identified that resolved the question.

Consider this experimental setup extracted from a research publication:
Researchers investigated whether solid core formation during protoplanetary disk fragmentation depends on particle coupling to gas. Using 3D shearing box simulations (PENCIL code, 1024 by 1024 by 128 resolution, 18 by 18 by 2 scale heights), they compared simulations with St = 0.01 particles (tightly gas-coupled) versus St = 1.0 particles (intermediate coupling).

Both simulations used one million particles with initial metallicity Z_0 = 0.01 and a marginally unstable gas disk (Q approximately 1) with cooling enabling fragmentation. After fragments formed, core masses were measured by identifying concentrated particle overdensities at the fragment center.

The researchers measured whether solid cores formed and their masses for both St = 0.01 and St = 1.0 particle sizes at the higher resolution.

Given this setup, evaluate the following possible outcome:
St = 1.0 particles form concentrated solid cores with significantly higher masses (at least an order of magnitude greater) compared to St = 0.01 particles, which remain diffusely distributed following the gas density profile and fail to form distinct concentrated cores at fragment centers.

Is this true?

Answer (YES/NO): YES